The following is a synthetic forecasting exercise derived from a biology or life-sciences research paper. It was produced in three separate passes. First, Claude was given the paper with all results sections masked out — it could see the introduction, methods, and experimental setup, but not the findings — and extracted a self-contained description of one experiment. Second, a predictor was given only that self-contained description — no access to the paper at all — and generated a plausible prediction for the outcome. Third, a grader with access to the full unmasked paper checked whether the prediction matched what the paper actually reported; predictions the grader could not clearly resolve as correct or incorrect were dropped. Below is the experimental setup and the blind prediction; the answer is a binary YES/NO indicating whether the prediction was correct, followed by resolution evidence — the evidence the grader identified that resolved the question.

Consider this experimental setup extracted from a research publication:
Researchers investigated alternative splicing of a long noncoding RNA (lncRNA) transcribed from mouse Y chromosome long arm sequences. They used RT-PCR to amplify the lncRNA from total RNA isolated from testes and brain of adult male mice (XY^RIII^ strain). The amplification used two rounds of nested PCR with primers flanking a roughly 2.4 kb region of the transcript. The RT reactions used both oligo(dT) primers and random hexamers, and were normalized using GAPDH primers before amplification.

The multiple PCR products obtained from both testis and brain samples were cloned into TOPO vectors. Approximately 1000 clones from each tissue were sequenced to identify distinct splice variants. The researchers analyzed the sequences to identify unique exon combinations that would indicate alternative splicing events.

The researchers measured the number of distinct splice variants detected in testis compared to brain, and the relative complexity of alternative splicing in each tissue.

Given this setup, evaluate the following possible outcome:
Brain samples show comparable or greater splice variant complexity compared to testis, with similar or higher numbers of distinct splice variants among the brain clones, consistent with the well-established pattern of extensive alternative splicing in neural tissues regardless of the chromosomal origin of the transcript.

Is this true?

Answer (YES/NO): NO